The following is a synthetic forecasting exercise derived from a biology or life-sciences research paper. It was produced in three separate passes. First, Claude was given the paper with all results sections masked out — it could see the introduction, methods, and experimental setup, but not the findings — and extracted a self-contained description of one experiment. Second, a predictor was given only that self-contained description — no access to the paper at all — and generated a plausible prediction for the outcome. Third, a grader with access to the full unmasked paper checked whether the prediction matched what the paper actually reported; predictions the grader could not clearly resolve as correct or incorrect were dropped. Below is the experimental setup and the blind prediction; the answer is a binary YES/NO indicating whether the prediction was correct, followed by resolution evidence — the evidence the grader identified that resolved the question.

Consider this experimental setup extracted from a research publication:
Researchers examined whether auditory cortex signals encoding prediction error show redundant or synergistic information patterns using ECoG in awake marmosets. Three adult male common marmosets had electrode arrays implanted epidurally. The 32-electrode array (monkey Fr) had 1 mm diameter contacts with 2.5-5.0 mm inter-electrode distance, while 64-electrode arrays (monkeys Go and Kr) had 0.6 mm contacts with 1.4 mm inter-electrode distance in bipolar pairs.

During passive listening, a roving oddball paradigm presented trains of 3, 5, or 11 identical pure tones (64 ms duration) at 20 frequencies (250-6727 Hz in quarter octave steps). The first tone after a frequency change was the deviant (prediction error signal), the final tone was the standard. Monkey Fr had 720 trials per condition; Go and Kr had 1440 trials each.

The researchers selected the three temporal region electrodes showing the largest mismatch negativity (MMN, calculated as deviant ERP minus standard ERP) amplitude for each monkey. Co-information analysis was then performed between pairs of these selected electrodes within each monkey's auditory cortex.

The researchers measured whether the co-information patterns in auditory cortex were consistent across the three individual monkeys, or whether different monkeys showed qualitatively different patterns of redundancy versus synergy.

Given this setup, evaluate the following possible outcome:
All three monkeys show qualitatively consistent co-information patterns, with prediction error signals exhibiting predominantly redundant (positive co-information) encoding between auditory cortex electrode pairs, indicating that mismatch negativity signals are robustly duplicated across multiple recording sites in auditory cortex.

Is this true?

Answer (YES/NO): NO